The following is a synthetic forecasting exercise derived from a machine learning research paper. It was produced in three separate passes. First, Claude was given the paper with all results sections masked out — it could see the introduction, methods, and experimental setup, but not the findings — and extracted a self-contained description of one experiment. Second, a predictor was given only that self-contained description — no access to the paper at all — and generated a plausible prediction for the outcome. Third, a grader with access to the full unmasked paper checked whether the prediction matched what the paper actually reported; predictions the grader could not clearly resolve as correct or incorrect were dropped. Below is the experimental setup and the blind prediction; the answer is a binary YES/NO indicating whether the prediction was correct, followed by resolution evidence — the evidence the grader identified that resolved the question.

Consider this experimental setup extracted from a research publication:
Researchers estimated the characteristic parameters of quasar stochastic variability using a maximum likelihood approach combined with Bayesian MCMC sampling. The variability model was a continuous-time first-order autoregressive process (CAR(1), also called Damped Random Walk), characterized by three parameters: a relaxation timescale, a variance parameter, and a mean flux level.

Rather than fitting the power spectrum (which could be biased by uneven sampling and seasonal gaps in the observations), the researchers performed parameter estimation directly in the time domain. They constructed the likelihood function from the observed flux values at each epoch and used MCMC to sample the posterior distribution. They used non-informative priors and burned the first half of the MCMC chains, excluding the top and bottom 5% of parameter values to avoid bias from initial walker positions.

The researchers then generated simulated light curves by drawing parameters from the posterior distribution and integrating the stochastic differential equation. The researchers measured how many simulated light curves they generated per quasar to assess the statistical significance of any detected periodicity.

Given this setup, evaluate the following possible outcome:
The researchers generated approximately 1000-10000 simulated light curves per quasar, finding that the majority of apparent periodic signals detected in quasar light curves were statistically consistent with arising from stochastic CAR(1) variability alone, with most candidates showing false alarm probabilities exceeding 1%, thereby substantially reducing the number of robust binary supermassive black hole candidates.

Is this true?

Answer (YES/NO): NO